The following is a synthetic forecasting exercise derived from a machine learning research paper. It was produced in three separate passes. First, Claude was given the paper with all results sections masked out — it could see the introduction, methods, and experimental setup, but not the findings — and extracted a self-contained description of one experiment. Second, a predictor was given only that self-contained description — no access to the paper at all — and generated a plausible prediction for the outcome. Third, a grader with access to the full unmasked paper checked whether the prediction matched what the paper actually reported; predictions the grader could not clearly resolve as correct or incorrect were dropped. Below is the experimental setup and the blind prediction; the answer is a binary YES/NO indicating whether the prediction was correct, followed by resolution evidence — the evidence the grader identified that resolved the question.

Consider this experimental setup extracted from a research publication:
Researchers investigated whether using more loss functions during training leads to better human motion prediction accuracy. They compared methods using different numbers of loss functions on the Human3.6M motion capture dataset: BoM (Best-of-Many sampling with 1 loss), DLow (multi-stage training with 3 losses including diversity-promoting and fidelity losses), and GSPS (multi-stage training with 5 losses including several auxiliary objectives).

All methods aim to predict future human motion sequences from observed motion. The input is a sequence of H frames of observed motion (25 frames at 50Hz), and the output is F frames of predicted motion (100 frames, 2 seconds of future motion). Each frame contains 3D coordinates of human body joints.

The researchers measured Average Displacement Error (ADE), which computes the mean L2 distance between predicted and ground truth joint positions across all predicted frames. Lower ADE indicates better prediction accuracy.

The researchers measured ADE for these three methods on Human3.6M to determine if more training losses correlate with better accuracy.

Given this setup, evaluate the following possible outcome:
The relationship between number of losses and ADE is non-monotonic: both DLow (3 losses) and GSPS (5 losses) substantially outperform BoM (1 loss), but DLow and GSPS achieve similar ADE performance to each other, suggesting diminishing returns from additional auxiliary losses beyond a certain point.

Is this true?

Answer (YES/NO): NO